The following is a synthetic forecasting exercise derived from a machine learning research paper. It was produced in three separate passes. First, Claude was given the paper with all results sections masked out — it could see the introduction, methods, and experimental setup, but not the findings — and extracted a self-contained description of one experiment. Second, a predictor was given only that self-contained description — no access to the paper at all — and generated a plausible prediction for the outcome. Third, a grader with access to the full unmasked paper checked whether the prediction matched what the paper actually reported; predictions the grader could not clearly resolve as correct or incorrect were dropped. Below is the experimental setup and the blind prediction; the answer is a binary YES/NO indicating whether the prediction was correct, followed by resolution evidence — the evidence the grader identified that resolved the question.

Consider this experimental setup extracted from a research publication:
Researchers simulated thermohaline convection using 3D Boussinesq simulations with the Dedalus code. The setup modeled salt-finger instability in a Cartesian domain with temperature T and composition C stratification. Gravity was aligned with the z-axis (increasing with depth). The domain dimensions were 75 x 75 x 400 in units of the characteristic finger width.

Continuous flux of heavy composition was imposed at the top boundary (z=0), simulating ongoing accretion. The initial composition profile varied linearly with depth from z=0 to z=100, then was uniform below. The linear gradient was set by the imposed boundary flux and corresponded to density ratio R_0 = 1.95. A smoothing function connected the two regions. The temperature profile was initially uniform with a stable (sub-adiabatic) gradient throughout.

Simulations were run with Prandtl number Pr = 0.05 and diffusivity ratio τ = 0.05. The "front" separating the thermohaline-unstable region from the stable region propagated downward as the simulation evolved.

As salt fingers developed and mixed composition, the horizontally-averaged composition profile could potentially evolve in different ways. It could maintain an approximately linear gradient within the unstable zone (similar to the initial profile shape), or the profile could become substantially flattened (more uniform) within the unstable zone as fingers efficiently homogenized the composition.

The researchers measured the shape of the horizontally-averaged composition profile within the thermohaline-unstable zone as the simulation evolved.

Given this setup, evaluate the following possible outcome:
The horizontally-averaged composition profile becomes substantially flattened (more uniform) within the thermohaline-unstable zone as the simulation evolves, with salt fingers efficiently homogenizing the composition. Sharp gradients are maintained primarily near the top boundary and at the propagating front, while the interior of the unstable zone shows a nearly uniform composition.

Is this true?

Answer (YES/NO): NO